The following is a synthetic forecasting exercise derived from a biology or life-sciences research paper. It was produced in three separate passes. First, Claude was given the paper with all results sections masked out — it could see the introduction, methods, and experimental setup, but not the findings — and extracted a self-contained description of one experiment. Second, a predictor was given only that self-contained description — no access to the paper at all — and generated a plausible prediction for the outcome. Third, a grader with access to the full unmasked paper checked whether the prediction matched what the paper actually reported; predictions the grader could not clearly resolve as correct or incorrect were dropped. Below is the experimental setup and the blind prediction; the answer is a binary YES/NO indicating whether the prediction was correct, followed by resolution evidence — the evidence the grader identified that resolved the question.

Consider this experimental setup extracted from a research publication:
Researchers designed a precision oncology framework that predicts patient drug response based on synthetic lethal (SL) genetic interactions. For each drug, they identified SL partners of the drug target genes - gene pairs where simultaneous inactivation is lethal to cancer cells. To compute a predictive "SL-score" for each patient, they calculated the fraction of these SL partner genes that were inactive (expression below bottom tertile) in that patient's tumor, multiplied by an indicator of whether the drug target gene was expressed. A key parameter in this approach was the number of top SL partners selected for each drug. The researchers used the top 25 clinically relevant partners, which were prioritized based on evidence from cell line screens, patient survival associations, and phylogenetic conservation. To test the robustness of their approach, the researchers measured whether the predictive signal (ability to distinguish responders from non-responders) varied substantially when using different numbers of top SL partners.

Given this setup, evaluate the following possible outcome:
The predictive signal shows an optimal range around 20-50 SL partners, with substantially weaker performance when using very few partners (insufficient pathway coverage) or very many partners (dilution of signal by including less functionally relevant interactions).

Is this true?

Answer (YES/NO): NO